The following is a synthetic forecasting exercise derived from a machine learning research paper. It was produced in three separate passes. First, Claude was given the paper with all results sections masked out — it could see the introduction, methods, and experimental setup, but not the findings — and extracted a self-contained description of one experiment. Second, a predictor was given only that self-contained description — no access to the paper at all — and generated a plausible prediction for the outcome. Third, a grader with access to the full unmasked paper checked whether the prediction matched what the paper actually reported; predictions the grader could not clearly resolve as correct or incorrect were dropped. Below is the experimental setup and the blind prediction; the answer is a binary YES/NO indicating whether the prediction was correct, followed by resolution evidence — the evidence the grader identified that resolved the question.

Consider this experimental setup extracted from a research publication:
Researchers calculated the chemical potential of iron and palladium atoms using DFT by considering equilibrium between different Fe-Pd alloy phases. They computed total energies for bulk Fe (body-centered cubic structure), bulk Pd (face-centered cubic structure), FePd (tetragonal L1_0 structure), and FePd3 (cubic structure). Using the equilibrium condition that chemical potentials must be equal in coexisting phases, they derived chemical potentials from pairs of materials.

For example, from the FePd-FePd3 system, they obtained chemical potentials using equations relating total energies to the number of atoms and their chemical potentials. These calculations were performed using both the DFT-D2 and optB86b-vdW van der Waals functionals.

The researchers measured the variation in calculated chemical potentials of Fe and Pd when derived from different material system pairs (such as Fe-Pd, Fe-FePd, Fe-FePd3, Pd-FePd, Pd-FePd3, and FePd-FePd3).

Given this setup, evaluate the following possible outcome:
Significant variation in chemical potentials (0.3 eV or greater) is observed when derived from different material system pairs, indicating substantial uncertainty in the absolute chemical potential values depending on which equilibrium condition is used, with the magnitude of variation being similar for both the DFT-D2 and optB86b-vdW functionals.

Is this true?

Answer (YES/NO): NO